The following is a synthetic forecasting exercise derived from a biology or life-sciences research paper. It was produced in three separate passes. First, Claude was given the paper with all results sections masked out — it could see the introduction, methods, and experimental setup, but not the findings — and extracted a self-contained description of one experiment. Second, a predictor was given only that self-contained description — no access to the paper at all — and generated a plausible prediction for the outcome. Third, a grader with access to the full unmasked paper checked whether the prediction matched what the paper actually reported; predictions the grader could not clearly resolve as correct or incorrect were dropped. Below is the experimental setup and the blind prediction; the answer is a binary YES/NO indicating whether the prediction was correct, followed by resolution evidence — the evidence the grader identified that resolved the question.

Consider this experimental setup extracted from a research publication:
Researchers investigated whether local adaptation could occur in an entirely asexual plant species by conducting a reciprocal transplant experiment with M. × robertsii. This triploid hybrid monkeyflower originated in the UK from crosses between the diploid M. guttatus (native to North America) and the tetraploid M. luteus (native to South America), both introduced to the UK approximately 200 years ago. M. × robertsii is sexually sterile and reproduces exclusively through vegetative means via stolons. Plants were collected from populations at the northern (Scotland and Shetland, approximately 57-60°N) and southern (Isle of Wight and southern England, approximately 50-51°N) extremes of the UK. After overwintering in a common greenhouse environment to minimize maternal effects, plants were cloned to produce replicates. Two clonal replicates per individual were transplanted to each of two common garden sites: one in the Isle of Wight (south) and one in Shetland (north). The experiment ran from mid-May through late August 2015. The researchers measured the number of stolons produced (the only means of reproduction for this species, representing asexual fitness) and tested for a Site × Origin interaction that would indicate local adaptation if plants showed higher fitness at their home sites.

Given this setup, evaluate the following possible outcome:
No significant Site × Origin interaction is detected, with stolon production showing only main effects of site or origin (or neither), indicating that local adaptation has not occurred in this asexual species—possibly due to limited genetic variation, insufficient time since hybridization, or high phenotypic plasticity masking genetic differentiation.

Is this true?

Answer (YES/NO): NO